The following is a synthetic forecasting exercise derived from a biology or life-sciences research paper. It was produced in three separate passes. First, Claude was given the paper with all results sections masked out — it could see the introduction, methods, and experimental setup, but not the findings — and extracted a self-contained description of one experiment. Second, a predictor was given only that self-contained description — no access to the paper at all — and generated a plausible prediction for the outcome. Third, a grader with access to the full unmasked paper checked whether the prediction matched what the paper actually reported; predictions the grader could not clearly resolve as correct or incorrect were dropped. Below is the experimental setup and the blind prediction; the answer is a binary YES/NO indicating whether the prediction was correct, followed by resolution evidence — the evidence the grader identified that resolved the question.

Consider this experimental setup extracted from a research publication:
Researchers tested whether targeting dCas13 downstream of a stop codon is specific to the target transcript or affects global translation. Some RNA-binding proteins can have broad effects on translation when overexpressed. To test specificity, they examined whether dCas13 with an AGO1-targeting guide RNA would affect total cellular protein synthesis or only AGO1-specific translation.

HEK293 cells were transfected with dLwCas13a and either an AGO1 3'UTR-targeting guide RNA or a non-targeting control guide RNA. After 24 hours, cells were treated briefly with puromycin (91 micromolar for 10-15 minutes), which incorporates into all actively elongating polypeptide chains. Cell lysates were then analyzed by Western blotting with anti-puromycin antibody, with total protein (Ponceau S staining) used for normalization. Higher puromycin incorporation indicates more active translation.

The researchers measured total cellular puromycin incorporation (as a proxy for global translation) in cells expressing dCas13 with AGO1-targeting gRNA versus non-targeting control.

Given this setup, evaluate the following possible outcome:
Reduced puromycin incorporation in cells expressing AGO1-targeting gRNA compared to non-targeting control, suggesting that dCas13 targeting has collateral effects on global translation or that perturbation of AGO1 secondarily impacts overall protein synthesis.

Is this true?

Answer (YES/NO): NO